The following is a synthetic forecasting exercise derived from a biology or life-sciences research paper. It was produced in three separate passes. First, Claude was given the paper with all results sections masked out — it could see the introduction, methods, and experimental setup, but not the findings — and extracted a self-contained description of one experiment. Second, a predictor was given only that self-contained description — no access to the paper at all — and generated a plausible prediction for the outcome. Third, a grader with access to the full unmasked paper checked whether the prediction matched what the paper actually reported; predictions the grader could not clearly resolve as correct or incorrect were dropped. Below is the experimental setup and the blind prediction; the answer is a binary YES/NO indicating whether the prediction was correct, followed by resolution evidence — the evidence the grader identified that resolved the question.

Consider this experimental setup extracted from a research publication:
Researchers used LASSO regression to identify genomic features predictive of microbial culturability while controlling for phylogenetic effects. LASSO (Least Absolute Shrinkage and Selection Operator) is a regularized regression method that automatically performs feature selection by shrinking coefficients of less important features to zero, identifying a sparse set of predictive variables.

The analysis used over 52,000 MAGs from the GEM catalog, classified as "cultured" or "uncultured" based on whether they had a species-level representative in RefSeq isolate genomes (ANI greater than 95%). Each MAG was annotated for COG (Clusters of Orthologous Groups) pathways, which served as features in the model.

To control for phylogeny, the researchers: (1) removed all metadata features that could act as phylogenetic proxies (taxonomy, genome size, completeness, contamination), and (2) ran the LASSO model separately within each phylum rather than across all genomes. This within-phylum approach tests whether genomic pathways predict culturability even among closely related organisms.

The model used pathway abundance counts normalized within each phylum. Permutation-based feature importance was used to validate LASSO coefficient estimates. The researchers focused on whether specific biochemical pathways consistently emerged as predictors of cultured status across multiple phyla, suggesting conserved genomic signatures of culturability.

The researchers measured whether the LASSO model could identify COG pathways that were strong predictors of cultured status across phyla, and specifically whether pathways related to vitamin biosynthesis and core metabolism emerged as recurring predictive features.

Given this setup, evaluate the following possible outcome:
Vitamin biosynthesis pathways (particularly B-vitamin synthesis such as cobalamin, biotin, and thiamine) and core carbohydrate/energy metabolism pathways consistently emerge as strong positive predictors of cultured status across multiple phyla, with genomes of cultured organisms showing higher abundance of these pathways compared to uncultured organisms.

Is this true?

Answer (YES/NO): YES